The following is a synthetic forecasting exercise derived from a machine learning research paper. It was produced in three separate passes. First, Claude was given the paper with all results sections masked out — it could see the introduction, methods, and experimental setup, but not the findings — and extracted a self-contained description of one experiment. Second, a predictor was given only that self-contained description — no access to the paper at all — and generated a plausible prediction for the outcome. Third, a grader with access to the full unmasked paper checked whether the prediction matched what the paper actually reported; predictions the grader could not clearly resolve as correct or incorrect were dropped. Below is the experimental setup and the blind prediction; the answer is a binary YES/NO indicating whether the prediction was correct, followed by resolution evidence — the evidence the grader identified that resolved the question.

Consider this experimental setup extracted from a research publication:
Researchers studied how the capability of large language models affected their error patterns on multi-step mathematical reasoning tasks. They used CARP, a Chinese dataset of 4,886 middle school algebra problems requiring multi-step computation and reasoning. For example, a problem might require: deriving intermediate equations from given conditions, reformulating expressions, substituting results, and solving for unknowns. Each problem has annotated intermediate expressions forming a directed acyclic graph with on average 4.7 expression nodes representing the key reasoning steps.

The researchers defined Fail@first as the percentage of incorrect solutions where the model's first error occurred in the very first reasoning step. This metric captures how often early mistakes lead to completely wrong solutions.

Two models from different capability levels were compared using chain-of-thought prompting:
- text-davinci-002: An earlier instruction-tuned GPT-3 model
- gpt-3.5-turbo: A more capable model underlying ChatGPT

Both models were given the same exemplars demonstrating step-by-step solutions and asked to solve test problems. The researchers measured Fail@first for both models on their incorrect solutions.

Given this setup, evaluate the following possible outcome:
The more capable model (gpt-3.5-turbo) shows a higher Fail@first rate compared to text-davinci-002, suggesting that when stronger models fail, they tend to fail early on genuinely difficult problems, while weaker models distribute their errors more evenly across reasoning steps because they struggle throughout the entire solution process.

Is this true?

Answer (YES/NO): NO